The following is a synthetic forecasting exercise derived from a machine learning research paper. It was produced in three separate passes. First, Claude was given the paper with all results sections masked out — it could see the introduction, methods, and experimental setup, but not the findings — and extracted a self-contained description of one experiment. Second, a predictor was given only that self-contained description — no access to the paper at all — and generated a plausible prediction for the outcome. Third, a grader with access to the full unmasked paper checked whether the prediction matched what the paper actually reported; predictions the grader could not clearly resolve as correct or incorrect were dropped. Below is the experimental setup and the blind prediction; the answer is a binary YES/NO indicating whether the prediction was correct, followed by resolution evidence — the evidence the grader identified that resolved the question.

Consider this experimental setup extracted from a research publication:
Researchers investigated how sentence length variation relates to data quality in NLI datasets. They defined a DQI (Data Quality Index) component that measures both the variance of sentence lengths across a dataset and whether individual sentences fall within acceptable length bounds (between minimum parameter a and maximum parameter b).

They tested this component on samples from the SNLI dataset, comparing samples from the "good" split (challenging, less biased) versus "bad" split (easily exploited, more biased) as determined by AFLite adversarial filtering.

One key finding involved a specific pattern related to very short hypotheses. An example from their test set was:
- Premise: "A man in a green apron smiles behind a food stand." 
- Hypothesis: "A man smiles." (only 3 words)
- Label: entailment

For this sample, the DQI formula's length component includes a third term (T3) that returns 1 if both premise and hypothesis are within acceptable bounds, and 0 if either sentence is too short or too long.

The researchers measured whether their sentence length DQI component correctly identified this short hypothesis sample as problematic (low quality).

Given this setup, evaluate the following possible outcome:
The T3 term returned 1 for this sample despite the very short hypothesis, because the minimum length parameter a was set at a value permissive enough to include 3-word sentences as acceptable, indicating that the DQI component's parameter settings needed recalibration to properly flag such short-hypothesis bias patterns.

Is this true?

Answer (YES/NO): NO